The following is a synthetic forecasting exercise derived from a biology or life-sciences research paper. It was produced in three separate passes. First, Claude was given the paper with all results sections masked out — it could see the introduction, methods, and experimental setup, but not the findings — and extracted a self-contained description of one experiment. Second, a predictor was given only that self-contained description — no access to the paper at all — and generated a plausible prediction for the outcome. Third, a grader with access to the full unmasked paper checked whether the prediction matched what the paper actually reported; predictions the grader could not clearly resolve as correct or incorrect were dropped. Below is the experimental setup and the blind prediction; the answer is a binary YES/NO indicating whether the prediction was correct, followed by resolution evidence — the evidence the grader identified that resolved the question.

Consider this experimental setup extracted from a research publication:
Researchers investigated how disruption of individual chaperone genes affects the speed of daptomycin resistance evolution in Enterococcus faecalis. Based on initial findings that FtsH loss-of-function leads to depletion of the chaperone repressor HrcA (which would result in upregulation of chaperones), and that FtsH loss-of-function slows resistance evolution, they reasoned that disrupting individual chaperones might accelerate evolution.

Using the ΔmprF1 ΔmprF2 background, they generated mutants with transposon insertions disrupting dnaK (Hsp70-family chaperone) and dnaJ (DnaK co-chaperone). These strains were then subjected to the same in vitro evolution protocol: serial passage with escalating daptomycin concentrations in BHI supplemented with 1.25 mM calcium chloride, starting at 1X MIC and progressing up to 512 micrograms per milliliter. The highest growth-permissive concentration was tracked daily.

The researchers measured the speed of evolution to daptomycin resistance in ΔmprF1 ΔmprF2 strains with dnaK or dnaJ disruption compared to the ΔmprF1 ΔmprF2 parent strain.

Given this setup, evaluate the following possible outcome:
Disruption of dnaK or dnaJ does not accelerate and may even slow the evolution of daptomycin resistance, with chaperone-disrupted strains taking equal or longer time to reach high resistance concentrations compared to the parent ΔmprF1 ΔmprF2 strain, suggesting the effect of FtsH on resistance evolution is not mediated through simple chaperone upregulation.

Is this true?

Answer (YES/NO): YES